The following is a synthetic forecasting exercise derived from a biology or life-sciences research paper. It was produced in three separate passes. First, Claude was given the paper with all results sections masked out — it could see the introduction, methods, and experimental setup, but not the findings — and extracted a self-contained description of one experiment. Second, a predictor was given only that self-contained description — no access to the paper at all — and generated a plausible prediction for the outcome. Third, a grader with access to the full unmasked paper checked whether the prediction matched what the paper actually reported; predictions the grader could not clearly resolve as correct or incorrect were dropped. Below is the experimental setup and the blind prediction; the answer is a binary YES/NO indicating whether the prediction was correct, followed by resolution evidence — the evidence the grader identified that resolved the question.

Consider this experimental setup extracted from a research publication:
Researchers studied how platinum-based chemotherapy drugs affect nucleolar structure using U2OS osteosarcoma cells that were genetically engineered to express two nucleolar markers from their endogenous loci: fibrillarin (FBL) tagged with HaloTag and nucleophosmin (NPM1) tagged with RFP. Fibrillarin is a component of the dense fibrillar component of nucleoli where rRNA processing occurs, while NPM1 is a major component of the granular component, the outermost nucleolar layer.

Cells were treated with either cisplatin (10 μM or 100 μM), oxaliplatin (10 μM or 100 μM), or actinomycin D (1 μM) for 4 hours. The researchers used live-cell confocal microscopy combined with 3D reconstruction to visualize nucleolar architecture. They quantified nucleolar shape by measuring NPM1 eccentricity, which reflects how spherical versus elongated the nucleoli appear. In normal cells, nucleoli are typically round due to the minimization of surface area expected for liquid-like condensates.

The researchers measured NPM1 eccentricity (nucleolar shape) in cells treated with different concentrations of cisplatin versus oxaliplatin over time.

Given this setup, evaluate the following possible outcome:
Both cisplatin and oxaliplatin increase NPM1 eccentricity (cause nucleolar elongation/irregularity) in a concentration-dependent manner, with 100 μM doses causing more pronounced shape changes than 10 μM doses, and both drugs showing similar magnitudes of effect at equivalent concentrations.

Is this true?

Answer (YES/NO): NO